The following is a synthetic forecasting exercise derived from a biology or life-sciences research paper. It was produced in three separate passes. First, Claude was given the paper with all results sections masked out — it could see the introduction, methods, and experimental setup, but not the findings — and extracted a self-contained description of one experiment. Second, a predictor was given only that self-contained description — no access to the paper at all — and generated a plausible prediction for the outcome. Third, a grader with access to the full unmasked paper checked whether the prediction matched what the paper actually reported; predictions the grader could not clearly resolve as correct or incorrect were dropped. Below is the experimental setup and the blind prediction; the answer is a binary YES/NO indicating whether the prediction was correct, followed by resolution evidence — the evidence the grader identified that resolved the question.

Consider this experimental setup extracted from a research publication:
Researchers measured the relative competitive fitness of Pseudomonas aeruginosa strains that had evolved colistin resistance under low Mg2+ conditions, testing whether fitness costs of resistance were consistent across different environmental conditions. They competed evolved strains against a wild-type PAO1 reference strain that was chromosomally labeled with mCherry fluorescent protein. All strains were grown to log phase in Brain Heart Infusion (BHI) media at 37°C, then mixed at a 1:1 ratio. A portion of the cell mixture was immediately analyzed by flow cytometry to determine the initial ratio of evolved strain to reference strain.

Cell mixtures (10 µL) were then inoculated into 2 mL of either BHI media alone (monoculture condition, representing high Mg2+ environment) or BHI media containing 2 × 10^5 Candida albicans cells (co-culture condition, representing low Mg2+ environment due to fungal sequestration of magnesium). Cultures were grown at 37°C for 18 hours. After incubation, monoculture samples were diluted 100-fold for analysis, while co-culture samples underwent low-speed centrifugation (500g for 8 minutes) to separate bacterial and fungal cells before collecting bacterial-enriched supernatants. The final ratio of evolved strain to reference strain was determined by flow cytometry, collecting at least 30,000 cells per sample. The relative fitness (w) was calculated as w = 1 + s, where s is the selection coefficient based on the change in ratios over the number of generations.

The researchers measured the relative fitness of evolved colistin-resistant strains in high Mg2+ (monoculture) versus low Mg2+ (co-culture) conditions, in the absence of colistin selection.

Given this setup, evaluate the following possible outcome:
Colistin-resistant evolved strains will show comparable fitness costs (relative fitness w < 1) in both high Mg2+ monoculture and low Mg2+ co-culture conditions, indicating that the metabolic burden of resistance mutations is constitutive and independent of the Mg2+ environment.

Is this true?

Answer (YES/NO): NO